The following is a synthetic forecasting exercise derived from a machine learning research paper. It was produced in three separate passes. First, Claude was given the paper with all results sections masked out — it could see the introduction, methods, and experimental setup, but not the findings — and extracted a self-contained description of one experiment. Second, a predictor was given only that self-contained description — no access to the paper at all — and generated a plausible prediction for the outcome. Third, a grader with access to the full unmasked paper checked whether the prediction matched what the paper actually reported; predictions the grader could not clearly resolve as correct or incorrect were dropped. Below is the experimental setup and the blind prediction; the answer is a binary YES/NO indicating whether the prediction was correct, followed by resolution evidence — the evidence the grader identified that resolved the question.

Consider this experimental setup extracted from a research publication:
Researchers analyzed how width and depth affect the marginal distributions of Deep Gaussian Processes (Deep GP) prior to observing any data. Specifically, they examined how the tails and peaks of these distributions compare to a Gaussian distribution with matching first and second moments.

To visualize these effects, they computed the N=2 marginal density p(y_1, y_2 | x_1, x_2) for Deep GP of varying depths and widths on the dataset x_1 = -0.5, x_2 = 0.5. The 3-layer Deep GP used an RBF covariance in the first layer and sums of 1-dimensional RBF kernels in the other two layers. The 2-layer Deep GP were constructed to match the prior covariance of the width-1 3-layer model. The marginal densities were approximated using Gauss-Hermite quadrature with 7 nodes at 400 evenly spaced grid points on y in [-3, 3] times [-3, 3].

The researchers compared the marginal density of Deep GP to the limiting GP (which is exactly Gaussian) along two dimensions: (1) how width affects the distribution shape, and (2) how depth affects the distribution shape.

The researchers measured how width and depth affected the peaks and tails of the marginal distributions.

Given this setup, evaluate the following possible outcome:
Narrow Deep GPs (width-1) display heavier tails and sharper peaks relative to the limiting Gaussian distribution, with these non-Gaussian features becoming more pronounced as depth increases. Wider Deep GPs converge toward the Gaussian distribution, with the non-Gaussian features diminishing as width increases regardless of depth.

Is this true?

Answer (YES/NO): YES